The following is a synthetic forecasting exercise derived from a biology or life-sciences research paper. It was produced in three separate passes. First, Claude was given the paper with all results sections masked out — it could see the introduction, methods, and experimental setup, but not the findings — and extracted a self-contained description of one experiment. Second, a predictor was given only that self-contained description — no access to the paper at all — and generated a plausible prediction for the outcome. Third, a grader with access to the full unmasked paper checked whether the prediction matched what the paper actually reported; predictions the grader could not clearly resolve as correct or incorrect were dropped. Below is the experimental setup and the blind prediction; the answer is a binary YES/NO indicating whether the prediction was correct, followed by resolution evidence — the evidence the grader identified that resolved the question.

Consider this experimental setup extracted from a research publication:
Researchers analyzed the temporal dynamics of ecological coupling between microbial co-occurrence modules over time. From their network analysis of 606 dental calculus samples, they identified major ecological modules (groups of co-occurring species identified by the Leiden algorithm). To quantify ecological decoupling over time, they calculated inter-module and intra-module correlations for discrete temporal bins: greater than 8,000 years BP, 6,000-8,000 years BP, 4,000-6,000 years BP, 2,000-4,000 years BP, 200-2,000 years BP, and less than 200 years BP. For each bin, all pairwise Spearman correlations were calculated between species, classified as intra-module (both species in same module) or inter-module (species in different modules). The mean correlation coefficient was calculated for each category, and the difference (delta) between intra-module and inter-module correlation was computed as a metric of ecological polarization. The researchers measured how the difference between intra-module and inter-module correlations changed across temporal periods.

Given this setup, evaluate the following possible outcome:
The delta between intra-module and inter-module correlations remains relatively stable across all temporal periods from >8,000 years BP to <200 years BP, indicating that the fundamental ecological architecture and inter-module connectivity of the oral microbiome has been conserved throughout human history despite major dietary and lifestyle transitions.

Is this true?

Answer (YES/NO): NO